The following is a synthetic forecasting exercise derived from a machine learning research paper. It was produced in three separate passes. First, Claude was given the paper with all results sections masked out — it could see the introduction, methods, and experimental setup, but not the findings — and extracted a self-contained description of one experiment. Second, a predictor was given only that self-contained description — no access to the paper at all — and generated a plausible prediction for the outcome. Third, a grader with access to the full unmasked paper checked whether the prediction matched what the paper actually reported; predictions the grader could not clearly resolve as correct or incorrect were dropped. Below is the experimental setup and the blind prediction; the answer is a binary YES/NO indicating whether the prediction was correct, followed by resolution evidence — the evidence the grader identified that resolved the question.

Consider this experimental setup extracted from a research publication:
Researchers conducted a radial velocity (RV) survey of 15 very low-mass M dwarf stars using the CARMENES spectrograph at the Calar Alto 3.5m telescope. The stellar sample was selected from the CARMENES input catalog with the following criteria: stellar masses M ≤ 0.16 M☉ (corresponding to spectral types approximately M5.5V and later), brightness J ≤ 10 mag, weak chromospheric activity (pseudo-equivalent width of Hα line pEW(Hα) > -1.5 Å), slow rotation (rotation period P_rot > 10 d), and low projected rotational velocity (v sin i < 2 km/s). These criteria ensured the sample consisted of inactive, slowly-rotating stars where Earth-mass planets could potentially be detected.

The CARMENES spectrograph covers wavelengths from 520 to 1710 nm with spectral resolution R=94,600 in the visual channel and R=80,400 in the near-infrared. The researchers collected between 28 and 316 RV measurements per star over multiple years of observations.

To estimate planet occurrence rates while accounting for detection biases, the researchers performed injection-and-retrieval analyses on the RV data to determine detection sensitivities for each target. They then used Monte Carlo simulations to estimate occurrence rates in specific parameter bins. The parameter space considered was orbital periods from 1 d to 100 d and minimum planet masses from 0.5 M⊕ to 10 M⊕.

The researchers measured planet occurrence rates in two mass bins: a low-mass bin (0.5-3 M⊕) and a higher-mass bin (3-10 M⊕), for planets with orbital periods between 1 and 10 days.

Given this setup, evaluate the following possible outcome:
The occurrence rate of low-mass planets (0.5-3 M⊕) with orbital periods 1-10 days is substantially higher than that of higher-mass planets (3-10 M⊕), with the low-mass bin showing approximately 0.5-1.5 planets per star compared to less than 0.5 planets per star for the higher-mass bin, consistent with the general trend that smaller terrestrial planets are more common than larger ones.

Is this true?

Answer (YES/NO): YES